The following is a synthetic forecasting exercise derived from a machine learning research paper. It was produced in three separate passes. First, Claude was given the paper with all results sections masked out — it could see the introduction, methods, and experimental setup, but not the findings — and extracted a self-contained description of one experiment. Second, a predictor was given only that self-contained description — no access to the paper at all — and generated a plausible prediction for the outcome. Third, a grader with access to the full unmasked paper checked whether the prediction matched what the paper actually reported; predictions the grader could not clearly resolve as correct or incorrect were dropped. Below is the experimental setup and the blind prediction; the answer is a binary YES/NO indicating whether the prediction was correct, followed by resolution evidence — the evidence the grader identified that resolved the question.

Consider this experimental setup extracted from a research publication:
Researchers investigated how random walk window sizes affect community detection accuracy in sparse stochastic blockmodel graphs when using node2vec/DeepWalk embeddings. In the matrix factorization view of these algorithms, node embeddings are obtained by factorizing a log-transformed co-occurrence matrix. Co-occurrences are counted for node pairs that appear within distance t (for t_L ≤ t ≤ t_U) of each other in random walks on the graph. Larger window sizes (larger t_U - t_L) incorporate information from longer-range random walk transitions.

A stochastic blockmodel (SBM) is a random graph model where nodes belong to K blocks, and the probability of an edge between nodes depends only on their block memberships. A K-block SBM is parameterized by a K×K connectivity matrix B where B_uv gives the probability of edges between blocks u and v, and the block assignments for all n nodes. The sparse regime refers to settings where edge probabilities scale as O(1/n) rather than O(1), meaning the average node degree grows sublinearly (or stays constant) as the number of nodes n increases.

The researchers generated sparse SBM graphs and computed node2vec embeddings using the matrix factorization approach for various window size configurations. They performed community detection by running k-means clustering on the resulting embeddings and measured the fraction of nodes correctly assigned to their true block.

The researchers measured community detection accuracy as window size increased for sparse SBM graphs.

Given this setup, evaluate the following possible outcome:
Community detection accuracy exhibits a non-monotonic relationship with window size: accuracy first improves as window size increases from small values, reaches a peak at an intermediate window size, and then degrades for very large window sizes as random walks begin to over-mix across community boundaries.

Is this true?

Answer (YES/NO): NO